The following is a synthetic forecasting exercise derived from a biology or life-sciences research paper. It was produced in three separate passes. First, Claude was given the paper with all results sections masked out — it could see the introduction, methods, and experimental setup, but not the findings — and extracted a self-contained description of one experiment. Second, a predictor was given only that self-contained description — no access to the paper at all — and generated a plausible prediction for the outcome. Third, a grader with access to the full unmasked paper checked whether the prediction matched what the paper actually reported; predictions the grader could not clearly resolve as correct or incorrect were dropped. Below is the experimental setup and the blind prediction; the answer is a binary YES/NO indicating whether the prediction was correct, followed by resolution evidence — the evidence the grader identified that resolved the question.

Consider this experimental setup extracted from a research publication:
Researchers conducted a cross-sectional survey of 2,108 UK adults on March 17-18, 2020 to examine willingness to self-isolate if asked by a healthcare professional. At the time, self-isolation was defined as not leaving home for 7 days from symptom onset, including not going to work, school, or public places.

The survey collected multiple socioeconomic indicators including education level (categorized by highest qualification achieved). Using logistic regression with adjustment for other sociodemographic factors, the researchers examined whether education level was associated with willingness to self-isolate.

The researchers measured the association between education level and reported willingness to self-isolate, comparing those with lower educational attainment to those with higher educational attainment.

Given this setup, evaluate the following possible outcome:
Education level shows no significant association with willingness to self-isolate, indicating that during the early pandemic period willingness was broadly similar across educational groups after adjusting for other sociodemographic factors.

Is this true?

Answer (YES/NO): NO